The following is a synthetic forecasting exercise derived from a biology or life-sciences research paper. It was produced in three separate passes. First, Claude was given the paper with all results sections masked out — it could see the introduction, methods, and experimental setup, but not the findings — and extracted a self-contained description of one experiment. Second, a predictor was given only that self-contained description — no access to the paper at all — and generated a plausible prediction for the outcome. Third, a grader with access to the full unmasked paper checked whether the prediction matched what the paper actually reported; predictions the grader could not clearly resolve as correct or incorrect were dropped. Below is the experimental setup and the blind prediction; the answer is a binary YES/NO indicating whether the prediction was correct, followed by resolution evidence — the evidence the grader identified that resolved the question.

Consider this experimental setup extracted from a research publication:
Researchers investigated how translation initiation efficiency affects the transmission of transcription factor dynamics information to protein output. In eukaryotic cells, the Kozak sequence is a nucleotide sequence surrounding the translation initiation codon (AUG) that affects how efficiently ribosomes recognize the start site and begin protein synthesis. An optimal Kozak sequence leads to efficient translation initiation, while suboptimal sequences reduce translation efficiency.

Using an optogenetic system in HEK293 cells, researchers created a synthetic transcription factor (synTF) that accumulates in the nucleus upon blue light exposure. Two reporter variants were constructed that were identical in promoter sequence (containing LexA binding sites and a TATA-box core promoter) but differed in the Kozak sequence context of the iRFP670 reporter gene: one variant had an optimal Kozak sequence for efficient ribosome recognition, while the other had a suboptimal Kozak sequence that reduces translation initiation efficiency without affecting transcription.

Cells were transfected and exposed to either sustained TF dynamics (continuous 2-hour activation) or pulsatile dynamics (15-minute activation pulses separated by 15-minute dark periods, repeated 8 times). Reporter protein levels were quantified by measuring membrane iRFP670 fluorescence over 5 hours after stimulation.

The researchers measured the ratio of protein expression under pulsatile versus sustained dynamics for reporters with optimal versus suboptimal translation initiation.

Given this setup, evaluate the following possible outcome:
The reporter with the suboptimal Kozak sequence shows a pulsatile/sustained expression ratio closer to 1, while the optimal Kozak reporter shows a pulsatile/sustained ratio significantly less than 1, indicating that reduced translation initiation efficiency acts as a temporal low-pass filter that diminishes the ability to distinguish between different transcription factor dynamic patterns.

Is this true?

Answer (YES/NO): NO